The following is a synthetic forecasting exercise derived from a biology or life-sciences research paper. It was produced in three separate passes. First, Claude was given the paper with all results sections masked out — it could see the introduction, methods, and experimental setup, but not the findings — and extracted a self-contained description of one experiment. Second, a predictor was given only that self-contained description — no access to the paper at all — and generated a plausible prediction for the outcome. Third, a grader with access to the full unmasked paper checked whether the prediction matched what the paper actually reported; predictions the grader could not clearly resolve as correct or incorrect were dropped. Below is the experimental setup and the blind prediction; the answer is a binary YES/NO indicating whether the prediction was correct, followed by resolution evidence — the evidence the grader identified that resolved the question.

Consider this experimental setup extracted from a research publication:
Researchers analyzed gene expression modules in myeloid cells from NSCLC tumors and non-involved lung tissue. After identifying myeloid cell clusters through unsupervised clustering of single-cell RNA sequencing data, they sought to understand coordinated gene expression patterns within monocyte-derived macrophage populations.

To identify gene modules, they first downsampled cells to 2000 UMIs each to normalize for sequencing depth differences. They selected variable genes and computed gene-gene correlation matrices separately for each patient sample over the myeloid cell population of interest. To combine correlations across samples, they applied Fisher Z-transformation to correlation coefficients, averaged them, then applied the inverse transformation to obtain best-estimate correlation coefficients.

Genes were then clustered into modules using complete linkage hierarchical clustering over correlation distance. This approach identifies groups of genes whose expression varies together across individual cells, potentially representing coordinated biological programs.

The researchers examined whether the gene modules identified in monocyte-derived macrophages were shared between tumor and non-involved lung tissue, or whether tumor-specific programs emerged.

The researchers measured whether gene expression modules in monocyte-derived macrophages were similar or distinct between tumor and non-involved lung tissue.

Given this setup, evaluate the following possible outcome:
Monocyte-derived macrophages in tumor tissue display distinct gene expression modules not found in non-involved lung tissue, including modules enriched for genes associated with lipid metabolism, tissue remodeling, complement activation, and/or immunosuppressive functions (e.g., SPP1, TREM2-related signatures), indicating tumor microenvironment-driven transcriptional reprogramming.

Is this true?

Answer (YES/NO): NO